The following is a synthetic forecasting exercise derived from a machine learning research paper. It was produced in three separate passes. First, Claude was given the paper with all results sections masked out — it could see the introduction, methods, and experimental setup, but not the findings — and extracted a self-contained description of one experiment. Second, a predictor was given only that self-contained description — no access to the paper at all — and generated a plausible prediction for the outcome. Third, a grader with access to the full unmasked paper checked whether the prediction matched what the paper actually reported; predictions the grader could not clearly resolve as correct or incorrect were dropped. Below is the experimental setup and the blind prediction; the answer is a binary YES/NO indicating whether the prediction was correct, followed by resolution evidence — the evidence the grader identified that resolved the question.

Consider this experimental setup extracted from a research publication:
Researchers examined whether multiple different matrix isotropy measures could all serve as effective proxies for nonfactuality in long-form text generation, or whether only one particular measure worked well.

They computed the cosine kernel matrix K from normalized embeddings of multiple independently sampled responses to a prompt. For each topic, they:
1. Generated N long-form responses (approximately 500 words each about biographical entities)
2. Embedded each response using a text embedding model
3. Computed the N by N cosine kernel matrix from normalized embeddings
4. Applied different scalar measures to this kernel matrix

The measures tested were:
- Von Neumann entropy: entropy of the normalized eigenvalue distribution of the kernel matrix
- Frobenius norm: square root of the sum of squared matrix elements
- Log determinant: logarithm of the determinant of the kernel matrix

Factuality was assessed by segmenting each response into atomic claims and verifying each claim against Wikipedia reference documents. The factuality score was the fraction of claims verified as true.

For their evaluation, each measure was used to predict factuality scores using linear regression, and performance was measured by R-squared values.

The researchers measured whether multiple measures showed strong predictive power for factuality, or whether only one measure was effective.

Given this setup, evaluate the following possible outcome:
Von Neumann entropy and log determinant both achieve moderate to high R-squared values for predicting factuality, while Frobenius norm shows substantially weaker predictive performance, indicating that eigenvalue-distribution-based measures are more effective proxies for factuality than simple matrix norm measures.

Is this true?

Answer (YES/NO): NO